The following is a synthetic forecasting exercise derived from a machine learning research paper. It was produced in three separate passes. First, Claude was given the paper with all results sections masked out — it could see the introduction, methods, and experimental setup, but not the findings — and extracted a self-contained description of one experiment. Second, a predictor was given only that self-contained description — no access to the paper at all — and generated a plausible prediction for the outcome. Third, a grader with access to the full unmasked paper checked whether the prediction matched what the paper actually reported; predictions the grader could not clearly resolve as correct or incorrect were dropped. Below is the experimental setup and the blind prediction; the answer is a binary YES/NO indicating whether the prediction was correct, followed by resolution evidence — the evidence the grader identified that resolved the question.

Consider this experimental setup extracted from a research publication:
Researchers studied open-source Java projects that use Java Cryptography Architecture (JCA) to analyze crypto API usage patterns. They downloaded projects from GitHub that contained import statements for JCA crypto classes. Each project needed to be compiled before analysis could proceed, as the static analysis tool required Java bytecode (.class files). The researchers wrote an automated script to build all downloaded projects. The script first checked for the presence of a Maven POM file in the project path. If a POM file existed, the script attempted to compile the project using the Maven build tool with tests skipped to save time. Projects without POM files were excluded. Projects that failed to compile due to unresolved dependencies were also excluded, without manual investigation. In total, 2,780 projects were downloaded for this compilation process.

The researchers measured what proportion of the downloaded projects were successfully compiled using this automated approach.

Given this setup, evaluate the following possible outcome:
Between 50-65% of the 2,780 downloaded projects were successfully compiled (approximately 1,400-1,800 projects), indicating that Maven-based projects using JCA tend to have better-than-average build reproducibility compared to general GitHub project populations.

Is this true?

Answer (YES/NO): NO